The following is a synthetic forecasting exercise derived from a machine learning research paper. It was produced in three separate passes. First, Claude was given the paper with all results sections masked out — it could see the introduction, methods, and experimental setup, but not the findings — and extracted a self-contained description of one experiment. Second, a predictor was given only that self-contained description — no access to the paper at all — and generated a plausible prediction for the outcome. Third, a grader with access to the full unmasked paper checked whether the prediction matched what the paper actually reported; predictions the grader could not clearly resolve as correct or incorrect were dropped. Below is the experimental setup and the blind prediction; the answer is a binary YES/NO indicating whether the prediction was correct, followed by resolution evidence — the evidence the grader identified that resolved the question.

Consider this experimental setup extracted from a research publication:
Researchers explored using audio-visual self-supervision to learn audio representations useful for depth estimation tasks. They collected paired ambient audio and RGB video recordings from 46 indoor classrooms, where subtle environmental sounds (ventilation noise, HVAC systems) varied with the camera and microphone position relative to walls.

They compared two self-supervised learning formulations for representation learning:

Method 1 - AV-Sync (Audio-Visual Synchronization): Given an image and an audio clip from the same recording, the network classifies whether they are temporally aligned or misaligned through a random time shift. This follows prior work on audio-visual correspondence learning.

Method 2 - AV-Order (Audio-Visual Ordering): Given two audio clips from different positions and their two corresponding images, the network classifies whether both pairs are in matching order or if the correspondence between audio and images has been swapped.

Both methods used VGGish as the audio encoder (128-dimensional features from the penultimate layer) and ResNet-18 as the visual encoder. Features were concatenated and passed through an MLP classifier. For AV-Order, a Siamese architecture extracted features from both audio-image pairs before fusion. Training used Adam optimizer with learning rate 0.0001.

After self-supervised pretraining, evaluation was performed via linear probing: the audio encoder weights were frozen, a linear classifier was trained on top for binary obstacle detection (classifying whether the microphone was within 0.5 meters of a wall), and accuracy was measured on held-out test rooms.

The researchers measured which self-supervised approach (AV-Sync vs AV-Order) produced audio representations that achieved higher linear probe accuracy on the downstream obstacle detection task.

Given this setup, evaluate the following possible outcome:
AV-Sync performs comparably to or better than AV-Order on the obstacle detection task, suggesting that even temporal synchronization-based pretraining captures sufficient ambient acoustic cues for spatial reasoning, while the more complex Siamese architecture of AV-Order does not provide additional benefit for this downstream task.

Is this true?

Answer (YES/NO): YES